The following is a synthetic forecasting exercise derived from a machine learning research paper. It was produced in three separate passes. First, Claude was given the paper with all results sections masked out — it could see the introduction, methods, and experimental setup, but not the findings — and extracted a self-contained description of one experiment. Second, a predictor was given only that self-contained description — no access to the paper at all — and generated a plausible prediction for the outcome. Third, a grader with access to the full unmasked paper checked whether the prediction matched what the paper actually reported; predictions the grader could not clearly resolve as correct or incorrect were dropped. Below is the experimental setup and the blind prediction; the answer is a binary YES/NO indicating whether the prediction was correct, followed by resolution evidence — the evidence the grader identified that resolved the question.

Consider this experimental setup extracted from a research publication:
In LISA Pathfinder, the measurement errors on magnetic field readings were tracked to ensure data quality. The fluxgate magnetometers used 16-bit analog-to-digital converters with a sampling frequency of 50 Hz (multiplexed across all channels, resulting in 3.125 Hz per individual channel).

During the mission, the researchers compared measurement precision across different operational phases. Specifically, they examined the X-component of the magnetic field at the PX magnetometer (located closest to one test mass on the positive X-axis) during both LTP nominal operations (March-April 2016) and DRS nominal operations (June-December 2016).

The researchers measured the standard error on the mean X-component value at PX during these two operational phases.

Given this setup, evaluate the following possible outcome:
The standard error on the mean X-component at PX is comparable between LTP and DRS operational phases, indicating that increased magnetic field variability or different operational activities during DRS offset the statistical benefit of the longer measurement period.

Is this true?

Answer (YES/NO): NO